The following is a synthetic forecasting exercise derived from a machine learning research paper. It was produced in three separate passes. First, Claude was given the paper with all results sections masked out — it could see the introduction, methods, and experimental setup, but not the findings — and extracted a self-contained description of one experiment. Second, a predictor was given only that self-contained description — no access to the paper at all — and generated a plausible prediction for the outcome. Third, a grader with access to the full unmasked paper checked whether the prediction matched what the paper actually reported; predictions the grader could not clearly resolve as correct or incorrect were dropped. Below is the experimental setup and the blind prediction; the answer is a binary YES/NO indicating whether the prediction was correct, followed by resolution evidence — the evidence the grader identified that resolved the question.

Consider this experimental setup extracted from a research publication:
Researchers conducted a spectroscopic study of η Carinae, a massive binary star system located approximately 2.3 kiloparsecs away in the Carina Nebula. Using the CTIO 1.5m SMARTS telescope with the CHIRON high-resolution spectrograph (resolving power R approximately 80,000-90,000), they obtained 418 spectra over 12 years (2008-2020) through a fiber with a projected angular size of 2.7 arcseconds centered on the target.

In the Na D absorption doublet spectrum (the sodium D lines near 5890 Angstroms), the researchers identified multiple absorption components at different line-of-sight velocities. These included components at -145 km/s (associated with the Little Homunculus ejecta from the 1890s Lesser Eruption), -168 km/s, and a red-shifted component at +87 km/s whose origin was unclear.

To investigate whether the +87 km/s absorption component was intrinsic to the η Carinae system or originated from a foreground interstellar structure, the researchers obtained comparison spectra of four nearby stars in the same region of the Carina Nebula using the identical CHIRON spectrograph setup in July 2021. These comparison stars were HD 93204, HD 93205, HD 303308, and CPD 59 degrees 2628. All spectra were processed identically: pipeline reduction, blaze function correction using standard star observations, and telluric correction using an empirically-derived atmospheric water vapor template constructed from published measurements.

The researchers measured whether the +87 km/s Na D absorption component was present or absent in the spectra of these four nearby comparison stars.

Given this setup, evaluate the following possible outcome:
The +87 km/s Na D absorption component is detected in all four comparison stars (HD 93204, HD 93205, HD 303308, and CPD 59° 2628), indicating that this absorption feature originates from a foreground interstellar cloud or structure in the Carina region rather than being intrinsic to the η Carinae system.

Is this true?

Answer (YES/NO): NO